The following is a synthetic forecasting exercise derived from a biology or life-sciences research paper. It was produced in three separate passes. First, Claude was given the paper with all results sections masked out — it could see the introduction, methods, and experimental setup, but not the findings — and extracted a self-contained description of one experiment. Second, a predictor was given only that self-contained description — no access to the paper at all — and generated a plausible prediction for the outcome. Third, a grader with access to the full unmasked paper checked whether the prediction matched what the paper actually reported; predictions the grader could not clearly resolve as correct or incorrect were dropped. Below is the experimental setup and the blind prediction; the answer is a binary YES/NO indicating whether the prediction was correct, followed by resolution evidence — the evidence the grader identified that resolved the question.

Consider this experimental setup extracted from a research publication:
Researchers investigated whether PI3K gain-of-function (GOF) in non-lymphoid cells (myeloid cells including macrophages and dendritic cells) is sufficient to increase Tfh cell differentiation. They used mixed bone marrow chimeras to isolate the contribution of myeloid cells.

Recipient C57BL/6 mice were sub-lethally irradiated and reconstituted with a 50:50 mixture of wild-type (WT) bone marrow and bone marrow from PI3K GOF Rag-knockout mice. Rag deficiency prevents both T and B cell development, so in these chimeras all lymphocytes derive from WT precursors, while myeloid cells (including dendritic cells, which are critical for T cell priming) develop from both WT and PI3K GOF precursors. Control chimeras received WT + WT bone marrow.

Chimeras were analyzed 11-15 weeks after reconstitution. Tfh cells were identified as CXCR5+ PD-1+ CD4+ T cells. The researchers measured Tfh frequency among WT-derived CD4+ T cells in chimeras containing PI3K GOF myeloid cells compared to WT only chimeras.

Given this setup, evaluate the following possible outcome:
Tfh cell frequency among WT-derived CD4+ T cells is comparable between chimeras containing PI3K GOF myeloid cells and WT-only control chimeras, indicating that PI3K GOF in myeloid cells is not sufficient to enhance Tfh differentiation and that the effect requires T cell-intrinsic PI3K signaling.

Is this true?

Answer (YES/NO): YES